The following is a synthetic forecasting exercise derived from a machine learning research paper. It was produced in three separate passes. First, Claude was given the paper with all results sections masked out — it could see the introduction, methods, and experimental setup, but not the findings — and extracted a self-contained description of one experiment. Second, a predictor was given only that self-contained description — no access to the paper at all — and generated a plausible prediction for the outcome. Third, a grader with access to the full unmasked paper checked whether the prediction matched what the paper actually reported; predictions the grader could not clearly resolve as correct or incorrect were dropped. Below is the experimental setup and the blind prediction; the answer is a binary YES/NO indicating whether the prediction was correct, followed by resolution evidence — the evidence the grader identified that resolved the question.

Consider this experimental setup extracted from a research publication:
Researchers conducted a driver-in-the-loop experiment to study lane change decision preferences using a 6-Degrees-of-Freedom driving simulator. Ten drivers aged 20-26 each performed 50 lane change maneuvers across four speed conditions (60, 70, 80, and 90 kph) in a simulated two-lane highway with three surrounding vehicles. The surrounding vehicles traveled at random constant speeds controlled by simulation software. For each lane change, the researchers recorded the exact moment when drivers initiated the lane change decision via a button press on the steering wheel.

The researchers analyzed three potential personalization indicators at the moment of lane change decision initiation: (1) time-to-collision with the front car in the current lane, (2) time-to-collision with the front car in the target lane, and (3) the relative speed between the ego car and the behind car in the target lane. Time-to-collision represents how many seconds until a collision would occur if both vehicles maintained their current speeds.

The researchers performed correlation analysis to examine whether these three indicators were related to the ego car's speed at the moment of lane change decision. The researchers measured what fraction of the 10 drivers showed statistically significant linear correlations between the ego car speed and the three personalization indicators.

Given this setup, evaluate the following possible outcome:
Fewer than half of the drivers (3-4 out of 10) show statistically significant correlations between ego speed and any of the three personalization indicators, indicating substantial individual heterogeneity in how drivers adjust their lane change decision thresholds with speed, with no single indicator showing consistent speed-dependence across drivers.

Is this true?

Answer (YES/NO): NO